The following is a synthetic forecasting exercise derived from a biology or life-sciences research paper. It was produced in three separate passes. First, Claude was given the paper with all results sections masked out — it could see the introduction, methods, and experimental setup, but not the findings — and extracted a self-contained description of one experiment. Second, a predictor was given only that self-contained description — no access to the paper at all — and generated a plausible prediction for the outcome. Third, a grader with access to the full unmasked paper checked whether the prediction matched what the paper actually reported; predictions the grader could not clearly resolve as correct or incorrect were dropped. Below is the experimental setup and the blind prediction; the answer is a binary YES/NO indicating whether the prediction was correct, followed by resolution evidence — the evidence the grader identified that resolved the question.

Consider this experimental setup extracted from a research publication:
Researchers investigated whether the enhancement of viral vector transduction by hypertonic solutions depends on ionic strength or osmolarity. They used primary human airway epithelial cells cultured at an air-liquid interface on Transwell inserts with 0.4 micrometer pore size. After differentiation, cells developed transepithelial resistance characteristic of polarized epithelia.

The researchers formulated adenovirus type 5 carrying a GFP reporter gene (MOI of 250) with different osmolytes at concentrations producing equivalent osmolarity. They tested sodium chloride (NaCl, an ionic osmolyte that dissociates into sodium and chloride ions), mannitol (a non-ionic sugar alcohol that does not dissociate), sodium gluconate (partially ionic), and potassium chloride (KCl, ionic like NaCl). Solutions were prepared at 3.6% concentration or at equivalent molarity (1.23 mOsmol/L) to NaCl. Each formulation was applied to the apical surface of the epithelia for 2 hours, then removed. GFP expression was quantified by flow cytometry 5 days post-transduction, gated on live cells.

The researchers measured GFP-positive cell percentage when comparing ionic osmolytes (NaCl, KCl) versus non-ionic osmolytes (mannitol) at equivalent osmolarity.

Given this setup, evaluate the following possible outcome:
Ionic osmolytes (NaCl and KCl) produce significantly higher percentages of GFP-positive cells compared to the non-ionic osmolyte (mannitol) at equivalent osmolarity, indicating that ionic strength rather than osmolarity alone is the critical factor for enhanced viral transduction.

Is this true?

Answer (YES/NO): NO